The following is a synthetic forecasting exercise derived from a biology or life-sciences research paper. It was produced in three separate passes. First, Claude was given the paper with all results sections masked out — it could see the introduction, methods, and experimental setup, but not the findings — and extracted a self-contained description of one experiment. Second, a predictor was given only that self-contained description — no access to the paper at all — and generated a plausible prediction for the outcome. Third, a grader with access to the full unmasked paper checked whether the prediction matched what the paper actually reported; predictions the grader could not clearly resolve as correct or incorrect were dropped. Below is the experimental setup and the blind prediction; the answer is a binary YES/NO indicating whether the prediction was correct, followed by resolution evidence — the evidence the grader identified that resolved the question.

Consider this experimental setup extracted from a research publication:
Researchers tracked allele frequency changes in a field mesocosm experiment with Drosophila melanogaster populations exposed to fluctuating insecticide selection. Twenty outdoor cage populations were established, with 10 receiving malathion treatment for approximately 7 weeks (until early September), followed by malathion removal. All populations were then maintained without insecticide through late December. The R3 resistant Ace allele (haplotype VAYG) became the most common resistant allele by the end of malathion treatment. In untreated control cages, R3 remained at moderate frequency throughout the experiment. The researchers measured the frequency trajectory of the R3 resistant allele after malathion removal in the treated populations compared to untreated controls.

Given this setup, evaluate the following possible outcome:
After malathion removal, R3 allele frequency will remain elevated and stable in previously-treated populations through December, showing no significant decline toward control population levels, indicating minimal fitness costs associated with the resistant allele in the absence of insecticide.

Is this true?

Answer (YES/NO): NO